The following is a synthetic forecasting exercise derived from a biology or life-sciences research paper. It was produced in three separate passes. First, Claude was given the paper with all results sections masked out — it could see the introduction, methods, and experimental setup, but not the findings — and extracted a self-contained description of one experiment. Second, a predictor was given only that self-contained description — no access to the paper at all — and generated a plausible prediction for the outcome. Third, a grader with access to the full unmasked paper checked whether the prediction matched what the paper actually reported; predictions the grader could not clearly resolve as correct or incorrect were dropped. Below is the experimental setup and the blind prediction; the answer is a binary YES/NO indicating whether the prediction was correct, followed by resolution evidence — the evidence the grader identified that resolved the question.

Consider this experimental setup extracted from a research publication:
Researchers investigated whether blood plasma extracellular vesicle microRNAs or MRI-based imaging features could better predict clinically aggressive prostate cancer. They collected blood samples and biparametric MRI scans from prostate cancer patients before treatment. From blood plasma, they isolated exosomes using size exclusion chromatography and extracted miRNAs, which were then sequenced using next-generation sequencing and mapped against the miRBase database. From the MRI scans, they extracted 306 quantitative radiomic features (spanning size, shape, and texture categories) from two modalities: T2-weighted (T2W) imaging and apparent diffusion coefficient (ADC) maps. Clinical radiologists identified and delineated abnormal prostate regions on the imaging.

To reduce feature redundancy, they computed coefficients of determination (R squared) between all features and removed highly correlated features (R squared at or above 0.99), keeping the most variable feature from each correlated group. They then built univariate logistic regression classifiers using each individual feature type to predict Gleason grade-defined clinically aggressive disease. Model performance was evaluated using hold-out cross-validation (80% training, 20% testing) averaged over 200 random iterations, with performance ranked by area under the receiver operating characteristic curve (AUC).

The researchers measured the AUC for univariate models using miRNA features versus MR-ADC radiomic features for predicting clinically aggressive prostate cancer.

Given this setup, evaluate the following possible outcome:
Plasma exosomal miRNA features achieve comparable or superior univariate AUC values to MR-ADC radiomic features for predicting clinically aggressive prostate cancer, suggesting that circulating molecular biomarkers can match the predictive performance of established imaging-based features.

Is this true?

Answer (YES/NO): NO